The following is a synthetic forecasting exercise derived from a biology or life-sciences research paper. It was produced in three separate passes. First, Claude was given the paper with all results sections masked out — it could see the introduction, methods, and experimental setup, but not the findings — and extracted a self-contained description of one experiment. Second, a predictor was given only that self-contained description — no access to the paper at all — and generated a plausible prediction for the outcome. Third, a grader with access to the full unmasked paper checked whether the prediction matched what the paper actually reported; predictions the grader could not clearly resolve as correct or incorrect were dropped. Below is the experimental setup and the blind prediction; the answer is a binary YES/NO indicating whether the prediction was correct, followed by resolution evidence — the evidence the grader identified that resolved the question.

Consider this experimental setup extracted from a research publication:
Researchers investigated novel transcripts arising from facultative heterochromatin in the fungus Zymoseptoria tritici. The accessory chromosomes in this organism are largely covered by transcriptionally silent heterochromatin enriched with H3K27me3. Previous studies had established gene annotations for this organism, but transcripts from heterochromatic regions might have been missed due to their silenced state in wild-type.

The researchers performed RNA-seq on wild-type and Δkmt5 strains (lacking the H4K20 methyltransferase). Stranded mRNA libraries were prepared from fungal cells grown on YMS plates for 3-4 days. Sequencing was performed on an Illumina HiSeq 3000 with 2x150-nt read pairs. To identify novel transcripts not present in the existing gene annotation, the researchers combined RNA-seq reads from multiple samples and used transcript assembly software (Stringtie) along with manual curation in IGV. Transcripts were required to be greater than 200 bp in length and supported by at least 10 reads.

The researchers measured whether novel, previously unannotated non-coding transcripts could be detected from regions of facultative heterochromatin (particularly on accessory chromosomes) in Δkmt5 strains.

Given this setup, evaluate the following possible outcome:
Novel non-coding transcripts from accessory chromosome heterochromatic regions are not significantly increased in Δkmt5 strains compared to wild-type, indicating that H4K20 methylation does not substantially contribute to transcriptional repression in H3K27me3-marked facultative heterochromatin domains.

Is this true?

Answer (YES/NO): NO